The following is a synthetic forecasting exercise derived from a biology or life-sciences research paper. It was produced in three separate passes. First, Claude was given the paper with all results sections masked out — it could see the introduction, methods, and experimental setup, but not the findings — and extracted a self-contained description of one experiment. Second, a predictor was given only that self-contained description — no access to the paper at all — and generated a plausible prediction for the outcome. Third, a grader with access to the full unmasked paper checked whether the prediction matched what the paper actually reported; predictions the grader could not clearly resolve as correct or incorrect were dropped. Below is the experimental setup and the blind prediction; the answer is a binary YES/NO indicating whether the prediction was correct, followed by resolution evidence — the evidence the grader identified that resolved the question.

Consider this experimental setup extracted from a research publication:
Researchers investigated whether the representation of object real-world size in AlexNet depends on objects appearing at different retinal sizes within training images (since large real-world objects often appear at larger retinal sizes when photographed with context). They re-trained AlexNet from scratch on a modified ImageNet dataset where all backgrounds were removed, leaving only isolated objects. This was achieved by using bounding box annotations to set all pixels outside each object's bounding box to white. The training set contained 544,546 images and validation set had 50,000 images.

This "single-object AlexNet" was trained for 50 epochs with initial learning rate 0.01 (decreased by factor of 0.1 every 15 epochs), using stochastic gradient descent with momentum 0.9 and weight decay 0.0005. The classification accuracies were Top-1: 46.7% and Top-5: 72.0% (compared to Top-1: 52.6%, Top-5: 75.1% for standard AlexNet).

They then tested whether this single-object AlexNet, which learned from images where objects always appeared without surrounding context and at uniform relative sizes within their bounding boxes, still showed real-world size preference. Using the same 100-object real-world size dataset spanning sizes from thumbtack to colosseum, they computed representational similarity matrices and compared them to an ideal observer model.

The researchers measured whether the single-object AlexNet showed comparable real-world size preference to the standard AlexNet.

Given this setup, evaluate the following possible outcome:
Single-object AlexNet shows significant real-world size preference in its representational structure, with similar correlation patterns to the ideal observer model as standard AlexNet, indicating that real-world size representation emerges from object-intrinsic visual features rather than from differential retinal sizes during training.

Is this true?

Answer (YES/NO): YES